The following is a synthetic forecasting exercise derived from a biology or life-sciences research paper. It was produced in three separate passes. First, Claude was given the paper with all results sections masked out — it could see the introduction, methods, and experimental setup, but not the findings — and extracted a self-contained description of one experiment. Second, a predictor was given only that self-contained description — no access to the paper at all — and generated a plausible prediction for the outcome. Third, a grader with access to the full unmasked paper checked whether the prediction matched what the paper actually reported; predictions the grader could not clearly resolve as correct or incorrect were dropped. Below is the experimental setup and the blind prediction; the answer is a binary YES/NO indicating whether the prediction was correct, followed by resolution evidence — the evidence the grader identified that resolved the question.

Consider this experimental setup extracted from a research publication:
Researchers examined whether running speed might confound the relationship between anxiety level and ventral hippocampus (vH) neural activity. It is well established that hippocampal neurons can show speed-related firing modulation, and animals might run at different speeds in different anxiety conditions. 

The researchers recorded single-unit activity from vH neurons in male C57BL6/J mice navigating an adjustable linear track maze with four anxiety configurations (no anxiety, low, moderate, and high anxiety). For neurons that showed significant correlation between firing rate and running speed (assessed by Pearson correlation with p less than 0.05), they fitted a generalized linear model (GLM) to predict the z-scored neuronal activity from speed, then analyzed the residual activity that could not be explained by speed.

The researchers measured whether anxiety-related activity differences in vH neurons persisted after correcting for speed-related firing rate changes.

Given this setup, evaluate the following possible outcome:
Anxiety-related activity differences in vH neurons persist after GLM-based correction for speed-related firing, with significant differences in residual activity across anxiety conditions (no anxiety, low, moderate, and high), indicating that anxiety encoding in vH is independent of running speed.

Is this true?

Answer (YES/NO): YES